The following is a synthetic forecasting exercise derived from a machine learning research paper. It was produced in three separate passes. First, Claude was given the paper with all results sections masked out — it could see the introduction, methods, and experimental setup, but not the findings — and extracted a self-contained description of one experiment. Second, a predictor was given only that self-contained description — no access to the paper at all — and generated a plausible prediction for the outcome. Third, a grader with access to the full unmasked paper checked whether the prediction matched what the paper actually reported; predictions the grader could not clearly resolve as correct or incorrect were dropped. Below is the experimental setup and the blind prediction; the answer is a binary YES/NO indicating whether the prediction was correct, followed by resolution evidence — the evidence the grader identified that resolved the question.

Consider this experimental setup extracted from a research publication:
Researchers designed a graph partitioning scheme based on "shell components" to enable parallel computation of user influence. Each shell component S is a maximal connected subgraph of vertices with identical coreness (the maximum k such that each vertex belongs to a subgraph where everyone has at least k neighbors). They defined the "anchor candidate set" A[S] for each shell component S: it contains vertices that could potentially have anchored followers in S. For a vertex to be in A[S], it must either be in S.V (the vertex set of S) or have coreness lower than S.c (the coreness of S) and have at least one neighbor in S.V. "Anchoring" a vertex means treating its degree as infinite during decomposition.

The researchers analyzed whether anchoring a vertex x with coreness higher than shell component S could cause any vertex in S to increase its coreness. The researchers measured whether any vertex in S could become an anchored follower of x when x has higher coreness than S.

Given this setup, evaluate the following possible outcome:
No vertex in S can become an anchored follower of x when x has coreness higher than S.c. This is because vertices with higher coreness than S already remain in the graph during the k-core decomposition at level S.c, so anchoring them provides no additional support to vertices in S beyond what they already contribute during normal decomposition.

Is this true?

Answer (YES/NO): YES